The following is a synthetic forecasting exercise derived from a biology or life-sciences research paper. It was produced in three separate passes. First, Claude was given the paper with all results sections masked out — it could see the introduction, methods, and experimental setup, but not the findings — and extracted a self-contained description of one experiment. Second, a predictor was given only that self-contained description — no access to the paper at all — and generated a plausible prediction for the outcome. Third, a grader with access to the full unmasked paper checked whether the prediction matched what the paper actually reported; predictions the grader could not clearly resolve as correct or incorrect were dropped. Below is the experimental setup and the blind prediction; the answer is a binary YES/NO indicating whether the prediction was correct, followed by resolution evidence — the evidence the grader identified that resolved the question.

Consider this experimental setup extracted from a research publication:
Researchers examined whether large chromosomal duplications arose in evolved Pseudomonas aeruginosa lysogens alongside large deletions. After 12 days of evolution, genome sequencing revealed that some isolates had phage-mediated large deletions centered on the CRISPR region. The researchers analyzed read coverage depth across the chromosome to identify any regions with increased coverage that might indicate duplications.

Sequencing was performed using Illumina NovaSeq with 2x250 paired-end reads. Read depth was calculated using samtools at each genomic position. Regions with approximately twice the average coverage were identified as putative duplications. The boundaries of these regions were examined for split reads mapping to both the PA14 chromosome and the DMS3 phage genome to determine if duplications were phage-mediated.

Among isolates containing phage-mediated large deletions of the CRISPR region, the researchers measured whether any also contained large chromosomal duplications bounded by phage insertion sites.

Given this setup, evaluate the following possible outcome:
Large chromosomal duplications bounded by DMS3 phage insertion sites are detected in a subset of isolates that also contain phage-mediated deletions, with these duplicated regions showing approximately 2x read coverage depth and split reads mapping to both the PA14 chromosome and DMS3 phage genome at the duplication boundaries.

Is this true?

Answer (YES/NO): YES